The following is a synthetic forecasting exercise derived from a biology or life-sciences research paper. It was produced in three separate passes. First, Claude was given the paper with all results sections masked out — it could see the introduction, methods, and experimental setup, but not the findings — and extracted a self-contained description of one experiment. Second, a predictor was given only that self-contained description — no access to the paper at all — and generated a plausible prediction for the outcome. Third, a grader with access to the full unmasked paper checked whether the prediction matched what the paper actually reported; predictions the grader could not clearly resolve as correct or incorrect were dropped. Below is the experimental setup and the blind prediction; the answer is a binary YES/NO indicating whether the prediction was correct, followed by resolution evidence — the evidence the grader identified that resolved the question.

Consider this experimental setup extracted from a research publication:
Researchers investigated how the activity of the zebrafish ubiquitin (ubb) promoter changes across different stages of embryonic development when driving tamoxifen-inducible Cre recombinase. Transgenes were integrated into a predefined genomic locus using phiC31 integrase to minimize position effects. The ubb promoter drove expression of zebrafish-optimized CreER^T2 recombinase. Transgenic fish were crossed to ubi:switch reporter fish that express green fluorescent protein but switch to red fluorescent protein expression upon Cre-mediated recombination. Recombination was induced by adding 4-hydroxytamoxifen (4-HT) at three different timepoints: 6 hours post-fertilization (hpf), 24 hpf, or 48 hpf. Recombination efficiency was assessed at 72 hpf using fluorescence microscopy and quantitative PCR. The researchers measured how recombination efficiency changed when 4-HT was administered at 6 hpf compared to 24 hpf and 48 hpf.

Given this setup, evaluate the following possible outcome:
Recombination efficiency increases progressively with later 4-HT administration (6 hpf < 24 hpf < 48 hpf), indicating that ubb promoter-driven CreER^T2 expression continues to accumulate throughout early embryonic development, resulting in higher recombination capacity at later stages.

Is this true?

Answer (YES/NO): NO